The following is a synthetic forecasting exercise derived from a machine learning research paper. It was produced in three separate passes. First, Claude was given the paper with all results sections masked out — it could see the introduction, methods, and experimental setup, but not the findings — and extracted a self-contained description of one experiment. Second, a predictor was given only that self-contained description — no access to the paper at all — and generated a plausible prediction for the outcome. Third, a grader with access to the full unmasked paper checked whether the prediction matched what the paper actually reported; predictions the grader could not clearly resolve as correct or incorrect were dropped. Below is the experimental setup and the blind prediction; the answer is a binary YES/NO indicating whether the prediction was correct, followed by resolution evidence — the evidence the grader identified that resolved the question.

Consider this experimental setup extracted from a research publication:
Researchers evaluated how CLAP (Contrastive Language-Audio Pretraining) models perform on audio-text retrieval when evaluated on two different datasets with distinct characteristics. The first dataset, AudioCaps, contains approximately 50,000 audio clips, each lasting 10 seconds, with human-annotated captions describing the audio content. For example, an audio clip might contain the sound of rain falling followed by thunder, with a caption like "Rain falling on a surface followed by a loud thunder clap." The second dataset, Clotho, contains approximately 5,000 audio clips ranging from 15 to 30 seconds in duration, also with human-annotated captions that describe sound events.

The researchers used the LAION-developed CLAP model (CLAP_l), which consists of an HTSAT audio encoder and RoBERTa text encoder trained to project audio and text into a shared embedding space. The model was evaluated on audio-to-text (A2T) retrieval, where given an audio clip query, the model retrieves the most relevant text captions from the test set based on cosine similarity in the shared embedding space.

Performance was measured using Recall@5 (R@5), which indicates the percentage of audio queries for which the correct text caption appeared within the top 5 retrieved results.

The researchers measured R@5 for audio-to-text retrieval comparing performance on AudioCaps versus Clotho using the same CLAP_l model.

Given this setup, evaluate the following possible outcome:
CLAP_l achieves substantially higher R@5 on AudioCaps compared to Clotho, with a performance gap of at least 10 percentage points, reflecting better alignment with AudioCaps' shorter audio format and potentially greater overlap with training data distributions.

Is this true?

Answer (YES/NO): YES